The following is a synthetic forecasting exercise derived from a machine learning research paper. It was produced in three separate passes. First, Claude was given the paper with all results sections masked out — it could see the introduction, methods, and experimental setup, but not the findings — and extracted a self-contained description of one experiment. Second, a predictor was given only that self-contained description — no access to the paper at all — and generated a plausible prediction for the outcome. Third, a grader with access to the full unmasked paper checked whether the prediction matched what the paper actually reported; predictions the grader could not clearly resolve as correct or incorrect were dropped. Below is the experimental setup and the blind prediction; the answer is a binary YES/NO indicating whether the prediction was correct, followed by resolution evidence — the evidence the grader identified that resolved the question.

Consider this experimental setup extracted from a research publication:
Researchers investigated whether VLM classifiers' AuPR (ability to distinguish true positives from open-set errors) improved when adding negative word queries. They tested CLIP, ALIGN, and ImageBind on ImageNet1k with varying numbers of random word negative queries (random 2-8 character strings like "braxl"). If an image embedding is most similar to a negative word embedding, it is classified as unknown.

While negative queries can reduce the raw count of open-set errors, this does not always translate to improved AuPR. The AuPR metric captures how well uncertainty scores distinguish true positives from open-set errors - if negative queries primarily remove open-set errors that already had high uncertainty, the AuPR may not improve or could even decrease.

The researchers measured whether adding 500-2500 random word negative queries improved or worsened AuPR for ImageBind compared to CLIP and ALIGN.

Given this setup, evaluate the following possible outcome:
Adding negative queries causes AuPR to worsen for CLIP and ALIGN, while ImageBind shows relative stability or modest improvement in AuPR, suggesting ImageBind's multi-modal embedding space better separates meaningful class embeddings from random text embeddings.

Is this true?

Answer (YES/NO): YES